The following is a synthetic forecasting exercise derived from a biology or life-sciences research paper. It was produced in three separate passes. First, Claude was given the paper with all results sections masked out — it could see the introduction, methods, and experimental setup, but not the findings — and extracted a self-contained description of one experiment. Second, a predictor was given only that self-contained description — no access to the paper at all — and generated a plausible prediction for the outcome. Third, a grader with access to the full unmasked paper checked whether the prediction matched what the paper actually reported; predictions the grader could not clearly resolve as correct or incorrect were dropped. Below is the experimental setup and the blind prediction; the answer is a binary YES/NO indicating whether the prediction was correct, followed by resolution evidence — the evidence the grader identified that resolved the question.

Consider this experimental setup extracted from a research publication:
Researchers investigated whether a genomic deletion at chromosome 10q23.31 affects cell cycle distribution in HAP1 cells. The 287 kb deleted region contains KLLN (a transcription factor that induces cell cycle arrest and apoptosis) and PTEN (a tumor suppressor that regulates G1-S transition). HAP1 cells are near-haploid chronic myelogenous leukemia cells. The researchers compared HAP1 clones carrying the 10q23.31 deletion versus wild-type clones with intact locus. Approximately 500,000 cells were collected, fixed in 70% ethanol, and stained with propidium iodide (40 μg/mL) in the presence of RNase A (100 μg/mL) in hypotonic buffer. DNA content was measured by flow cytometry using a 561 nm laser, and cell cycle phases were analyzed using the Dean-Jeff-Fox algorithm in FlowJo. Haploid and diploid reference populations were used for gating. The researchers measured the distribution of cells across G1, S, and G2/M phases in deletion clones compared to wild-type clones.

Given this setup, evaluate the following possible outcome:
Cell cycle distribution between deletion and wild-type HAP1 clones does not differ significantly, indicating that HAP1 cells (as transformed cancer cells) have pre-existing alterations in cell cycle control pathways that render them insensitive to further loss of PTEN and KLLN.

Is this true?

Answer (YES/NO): YES